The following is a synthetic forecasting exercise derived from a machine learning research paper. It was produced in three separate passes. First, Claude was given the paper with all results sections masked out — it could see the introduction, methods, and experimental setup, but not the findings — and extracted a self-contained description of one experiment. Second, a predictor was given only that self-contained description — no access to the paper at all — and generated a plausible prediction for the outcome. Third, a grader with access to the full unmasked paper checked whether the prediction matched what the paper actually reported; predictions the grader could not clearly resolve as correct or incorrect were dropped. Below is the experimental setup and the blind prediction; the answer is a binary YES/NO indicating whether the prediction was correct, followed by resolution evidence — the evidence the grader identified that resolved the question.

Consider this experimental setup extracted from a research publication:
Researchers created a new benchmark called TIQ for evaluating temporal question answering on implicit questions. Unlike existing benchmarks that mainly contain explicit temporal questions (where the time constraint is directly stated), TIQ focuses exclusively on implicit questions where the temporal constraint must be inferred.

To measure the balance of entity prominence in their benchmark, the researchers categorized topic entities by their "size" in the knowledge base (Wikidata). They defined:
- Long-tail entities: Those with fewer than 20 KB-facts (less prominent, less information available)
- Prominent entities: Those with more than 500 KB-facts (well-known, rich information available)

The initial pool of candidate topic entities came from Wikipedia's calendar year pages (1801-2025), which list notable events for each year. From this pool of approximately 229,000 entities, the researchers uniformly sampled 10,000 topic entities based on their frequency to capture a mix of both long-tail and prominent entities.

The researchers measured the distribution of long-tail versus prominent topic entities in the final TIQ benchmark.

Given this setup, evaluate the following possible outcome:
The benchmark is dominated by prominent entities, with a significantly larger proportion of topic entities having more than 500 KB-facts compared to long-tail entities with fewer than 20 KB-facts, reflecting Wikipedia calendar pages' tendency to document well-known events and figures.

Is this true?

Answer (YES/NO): NO